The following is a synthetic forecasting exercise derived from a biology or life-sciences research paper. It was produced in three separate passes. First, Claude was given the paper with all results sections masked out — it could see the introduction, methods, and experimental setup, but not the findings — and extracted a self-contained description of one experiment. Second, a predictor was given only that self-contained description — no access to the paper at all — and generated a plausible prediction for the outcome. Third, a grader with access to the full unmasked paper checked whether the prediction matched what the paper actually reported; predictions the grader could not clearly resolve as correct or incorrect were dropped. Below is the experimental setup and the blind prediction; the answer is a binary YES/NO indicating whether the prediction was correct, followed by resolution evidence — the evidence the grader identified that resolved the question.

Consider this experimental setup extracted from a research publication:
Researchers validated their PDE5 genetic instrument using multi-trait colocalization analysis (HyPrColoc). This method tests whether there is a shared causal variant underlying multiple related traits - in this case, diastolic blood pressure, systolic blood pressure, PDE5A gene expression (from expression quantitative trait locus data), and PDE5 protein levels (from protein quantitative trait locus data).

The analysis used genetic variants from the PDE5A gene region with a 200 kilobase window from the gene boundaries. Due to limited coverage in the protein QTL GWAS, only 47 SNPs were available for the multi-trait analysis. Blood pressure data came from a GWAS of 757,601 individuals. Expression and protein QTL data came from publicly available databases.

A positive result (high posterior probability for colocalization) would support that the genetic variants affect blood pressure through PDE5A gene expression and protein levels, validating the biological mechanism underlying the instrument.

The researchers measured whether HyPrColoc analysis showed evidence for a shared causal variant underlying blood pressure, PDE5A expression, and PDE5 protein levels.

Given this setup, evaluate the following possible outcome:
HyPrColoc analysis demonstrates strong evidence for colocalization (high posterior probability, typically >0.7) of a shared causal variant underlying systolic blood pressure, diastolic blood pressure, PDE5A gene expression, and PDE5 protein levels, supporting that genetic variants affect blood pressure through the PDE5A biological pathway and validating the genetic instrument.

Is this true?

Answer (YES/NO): YES